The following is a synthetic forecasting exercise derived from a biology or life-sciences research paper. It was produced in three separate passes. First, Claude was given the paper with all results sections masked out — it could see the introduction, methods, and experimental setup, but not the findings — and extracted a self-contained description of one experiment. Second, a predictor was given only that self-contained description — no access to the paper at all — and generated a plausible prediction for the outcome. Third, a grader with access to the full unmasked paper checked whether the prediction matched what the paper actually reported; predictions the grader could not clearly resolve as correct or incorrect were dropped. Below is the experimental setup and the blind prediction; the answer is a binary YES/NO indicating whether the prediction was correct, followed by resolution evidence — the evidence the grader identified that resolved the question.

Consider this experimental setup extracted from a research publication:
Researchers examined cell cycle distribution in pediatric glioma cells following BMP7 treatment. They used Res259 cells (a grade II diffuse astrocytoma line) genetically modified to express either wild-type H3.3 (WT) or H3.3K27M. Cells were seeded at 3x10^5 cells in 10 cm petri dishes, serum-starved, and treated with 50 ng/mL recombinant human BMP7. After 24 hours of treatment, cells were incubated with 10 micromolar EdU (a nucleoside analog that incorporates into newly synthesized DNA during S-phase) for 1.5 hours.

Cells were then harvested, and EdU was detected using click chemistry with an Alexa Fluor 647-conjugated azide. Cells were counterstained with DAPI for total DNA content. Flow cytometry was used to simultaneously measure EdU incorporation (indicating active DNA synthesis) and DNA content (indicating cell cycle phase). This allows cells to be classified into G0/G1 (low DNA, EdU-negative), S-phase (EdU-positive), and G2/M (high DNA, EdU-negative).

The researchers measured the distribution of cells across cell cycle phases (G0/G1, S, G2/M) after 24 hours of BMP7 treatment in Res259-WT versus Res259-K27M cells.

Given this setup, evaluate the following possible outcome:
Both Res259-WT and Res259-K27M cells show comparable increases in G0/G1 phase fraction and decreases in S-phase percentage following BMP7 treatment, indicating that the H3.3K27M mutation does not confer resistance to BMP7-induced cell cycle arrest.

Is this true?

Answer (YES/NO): NO